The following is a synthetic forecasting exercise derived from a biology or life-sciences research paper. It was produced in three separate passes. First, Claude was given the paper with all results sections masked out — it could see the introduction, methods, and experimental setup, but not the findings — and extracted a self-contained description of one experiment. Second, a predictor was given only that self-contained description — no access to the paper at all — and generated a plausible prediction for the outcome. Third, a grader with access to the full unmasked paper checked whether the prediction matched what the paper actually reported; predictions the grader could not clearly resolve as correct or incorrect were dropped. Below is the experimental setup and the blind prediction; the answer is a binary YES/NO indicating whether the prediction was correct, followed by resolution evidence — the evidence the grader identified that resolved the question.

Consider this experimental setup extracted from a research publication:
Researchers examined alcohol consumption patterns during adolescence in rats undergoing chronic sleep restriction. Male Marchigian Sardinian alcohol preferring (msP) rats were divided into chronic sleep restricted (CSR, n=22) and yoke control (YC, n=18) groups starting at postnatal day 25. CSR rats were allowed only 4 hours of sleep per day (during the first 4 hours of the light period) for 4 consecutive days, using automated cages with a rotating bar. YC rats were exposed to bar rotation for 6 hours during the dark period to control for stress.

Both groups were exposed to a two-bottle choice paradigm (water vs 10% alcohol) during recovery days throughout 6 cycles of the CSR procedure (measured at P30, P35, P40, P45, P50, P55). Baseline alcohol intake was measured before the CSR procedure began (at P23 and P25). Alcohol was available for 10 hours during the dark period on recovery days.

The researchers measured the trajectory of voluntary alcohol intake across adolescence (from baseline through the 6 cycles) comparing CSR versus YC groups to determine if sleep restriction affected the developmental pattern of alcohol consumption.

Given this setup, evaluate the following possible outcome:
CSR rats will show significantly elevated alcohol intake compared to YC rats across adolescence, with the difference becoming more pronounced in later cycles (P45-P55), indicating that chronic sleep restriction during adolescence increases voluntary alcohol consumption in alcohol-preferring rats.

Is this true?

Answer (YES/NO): NO